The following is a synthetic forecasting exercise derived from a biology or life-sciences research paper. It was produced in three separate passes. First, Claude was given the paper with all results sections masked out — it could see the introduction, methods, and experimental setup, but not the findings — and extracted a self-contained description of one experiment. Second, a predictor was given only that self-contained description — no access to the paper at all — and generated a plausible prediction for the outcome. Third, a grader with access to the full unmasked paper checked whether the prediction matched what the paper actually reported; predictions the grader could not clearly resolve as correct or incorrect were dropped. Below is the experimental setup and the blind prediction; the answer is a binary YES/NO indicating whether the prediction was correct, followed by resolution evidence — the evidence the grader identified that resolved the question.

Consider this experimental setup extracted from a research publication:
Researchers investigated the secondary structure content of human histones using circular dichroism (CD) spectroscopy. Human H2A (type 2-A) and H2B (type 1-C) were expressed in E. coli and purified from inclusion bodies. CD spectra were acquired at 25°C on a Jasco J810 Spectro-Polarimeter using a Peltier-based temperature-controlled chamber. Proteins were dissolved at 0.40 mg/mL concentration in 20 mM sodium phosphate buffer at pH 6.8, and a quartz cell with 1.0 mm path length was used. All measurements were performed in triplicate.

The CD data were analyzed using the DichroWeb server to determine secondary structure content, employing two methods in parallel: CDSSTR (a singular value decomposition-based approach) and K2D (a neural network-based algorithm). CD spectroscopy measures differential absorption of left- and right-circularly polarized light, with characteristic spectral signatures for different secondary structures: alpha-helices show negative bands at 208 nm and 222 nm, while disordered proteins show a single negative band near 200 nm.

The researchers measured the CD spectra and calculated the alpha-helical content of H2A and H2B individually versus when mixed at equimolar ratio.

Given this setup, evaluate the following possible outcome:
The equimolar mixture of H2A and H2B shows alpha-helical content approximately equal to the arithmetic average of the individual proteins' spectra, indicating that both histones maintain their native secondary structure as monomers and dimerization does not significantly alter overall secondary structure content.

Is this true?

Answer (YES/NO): NO